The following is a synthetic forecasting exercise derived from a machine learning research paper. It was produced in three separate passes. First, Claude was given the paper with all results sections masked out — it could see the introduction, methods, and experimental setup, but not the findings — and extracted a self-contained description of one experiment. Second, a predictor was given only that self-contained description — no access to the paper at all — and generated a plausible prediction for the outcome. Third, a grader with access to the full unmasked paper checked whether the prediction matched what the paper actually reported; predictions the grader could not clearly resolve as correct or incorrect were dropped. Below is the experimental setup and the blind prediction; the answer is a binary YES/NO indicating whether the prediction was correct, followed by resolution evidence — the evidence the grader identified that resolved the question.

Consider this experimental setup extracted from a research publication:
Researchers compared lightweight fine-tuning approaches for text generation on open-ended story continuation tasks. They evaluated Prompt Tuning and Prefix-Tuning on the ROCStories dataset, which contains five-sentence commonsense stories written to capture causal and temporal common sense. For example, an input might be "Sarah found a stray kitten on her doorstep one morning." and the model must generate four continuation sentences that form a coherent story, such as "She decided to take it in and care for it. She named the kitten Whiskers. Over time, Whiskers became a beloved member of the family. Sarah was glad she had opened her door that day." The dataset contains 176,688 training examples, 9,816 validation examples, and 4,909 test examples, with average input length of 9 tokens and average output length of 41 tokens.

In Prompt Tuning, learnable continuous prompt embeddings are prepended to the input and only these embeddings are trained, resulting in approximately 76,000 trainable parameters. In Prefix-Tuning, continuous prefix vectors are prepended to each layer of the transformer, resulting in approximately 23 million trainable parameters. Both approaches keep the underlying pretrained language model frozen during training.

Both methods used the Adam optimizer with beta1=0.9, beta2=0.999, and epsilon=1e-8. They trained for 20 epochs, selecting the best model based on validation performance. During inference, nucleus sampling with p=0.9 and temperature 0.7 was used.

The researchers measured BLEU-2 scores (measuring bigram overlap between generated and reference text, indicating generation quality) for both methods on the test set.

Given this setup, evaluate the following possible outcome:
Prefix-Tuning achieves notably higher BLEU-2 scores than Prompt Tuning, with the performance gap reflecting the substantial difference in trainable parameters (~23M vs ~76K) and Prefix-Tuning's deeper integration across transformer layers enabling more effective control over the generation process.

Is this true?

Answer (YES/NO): YES